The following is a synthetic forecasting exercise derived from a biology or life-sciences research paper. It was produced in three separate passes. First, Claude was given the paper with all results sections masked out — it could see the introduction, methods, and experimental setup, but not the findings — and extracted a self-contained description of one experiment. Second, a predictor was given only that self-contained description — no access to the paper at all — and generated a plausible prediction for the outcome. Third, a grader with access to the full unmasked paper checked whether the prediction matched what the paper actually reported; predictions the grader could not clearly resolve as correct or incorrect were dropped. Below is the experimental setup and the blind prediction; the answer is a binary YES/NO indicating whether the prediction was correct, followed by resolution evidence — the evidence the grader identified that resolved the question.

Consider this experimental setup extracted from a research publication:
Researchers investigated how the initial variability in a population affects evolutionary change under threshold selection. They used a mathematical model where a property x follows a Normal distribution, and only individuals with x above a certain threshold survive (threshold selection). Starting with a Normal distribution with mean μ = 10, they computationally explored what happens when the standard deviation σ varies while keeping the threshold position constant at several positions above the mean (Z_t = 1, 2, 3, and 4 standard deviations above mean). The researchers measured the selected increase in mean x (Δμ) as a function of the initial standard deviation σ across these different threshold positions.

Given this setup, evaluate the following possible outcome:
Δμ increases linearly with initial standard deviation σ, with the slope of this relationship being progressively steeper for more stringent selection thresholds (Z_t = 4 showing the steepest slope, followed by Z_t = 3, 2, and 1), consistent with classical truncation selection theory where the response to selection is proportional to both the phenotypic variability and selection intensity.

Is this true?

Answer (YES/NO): YES